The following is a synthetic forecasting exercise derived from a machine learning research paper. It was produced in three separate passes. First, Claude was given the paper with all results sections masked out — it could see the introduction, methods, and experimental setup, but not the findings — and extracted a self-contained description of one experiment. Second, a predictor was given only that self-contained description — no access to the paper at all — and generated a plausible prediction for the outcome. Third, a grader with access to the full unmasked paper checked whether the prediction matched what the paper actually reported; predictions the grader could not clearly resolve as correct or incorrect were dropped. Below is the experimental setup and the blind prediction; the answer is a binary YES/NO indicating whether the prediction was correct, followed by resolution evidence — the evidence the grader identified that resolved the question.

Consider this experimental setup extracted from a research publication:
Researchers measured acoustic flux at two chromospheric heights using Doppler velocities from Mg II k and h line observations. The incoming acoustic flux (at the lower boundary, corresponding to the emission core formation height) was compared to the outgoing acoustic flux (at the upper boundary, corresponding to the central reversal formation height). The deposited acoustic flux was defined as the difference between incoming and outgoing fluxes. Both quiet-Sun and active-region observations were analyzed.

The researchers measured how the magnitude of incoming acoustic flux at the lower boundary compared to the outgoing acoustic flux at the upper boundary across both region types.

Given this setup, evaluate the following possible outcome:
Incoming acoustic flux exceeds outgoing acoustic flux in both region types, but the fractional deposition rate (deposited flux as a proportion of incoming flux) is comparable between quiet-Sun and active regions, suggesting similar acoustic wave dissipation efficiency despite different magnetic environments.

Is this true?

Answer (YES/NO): NO